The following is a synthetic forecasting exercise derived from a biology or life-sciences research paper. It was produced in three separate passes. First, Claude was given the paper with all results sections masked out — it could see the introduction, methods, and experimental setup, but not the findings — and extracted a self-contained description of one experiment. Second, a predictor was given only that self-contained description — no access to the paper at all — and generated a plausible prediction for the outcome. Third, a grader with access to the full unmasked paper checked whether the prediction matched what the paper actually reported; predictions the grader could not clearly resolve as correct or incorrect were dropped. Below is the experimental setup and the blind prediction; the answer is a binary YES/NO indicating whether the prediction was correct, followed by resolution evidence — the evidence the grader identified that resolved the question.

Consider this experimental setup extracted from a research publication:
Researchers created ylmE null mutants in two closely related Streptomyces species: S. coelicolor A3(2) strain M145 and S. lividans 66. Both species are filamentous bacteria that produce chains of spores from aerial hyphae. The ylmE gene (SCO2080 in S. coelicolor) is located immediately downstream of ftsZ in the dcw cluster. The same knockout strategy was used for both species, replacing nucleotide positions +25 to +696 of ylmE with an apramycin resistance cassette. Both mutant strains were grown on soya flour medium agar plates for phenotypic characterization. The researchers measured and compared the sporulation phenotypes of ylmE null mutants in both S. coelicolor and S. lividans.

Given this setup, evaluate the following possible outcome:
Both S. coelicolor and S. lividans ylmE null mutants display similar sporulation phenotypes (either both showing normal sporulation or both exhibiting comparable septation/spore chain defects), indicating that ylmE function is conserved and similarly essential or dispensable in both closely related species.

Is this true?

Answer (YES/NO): YES